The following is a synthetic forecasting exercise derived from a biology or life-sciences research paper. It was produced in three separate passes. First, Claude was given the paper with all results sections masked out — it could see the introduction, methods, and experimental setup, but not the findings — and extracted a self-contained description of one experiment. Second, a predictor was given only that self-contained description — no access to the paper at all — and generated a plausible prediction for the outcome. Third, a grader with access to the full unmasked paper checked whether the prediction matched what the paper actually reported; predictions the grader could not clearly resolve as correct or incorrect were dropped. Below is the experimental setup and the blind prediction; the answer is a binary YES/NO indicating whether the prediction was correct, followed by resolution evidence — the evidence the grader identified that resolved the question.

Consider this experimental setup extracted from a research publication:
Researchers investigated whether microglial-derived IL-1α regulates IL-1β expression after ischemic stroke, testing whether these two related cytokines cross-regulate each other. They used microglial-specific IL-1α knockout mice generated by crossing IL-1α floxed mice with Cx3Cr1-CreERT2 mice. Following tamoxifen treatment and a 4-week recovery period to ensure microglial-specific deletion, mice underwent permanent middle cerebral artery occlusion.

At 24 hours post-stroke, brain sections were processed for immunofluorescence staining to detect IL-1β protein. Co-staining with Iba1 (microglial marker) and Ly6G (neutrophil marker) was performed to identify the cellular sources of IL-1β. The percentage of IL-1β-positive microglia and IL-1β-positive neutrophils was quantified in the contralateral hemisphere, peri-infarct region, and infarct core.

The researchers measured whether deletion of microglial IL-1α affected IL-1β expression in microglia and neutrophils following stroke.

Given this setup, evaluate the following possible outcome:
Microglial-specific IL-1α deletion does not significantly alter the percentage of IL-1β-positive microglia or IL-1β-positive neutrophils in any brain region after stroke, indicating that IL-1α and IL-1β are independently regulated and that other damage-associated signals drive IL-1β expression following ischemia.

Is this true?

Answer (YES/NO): YES